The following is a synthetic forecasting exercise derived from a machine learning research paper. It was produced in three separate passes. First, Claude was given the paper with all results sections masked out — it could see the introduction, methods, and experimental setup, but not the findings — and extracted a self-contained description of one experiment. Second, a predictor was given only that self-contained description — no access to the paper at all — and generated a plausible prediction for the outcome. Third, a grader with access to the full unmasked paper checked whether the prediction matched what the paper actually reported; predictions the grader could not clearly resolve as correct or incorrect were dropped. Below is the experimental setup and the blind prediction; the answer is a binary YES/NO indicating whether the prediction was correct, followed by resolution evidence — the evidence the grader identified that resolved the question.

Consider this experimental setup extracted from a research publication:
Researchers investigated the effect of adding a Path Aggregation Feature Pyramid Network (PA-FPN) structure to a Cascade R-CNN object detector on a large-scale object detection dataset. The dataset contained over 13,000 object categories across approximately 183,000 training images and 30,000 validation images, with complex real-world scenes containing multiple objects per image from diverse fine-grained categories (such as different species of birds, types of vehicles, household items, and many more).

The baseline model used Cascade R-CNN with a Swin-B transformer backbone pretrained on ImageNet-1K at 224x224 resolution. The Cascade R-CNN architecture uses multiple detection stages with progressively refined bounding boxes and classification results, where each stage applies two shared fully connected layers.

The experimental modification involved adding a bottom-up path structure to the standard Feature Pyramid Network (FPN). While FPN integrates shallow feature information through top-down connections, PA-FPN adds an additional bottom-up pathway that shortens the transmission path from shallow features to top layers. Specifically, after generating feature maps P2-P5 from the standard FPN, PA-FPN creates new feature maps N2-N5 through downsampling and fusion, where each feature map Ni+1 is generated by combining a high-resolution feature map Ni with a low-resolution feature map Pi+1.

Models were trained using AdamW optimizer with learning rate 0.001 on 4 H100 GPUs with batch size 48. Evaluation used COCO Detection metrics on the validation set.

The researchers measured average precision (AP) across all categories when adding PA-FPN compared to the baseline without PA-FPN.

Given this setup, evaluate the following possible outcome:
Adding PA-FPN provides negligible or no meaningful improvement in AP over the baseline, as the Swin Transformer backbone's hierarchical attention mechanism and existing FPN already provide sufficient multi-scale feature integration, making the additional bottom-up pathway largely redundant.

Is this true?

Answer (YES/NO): NO